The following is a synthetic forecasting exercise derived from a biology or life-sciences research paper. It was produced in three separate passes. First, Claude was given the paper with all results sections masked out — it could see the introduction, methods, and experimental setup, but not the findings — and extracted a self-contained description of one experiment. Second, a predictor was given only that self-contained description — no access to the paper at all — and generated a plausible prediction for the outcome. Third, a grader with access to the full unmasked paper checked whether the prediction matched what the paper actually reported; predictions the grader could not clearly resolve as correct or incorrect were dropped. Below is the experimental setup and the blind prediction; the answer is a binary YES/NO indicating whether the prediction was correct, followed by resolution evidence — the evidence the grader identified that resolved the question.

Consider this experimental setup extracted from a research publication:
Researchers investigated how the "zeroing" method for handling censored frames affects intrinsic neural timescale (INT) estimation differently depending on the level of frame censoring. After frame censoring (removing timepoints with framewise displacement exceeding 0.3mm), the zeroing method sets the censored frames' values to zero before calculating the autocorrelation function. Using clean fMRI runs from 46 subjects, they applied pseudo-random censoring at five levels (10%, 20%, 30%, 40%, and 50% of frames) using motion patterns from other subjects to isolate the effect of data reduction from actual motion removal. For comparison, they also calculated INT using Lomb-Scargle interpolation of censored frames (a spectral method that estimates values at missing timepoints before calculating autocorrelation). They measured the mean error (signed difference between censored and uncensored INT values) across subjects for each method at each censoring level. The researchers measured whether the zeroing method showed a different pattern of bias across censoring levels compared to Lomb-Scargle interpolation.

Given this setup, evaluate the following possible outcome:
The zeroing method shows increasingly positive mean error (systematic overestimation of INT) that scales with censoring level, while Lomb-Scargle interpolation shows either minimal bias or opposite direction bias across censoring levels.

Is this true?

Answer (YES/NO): NO